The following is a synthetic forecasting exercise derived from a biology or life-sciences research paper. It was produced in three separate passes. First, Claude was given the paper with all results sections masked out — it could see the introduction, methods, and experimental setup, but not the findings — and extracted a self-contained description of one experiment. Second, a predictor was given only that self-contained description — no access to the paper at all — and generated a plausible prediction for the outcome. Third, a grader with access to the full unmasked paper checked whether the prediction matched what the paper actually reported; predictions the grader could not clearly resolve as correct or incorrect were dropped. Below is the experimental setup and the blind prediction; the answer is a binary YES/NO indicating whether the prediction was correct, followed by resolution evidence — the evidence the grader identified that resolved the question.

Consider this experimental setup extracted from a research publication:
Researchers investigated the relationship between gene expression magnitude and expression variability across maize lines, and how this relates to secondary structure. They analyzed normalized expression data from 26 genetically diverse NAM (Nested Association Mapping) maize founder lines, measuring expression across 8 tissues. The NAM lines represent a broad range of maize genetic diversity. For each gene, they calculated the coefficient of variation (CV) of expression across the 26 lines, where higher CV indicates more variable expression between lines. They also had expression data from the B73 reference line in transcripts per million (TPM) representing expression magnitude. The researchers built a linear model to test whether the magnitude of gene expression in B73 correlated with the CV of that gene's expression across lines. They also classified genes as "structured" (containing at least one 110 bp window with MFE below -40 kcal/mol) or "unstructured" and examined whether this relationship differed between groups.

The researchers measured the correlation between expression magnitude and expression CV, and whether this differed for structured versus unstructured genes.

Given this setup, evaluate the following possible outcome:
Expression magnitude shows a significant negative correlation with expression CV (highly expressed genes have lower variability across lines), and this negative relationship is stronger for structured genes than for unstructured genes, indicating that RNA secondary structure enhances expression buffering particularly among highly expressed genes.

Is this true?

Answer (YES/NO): NO